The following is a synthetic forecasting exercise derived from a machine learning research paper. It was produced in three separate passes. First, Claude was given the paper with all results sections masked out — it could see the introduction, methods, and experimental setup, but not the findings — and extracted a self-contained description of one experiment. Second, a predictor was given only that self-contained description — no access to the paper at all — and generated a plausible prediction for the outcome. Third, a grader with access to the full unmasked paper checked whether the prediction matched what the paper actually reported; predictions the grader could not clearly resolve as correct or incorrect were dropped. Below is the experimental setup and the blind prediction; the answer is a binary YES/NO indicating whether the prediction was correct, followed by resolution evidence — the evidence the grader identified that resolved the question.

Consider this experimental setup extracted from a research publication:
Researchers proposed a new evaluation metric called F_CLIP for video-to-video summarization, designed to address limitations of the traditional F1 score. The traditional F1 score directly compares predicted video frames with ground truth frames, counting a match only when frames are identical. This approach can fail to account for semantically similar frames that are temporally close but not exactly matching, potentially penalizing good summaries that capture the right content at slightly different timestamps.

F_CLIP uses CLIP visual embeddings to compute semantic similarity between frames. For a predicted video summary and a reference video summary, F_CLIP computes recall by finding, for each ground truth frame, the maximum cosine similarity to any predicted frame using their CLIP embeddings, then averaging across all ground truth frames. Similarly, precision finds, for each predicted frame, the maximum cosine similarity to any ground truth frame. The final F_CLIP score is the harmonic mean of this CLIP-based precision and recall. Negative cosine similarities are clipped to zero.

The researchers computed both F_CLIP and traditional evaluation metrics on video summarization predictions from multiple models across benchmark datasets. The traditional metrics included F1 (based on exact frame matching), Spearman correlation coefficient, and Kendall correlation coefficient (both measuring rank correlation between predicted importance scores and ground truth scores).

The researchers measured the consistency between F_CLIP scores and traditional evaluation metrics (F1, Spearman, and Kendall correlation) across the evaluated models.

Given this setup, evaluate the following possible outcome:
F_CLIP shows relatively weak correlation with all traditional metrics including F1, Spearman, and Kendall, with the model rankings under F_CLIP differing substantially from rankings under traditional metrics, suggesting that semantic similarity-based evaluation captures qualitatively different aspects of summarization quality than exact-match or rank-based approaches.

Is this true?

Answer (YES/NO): NO